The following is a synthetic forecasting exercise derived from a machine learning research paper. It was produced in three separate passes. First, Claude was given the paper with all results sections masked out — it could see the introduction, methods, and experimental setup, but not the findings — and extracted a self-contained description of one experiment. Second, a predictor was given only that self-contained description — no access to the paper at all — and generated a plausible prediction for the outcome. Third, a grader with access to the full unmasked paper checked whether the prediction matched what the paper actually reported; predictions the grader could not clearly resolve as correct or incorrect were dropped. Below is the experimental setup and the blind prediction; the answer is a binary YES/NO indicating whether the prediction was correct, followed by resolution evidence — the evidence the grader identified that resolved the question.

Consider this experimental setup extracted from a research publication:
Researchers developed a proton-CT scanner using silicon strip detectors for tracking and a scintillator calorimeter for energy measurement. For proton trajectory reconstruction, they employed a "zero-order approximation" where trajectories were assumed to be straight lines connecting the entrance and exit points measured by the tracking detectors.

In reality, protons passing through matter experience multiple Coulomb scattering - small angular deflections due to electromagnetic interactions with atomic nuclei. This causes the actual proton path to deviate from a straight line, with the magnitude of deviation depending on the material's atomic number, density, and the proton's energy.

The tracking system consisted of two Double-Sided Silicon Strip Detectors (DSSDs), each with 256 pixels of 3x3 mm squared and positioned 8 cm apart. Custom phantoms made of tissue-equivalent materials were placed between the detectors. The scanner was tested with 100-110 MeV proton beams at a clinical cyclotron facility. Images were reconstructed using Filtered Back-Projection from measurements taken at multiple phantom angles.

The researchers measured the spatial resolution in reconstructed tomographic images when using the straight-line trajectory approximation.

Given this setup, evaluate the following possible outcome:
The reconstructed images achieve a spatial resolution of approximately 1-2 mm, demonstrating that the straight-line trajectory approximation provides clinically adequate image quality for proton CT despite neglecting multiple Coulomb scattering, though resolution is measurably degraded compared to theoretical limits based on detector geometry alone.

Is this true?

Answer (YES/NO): NO